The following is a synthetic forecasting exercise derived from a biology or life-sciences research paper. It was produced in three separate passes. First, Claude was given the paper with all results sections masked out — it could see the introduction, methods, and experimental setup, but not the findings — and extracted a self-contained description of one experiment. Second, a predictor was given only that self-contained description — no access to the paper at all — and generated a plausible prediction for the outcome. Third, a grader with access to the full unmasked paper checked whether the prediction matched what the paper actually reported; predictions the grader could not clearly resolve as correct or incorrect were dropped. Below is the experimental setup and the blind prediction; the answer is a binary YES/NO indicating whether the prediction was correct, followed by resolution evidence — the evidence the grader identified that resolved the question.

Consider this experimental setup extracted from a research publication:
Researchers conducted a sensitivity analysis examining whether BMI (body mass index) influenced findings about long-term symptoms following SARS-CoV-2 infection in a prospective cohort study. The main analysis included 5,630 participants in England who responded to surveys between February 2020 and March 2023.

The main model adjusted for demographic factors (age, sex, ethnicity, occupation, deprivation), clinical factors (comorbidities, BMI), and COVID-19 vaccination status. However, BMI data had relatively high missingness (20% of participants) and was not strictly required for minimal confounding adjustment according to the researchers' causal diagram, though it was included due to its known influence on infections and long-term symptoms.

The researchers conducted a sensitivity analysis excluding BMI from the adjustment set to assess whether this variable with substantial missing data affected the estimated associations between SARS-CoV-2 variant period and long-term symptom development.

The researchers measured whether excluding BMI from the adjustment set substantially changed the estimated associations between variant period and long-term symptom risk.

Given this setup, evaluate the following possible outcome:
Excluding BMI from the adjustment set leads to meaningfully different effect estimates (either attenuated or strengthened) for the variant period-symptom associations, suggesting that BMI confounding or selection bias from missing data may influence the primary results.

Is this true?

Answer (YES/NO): NO